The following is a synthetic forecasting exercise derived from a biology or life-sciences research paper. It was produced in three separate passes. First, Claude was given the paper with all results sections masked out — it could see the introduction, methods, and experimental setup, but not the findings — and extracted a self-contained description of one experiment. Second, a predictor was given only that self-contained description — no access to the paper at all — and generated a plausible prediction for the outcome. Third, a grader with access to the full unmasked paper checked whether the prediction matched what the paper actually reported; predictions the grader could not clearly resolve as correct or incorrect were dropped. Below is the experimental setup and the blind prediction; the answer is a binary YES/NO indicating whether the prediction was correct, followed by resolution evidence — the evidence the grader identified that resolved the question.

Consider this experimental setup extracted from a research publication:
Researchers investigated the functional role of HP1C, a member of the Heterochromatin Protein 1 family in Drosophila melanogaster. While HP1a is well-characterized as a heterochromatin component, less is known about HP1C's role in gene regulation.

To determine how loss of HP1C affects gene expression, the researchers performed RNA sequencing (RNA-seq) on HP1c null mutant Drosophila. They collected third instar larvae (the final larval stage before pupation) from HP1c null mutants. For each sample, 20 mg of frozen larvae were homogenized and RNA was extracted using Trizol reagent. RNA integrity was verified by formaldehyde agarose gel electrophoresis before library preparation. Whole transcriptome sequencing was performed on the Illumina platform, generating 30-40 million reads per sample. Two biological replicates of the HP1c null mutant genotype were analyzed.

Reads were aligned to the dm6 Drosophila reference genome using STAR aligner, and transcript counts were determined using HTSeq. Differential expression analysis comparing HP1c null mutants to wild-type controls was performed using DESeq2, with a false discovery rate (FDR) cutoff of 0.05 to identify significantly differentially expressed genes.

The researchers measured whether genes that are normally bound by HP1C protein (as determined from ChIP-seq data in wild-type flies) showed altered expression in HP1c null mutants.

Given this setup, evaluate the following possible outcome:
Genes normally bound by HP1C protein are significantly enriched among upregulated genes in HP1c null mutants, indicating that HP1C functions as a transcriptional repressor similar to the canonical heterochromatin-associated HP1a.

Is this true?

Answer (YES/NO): NO